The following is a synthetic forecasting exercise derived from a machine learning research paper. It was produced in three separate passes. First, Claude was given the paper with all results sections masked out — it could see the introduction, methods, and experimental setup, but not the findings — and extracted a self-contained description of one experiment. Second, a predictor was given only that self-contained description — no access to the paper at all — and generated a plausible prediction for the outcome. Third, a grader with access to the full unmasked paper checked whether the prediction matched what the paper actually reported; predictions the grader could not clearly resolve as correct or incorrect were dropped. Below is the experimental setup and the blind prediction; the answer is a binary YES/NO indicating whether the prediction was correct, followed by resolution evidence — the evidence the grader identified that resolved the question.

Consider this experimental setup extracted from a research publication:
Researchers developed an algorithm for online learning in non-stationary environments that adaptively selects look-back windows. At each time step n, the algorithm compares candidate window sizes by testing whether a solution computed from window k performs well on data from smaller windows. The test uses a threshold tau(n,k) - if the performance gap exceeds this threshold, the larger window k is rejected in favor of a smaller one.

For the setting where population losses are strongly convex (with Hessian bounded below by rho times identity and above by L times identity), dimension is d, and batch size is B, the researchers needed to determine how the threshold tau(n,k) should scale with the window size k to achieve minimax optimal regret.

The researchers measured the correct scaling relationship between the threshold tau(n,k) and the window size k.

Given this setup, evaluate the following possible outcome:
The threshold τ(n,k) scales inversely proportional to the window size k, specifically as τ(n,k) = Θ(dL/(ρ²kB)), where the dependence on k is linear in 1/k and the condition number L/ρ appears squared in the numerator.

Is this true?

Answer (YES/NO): NO